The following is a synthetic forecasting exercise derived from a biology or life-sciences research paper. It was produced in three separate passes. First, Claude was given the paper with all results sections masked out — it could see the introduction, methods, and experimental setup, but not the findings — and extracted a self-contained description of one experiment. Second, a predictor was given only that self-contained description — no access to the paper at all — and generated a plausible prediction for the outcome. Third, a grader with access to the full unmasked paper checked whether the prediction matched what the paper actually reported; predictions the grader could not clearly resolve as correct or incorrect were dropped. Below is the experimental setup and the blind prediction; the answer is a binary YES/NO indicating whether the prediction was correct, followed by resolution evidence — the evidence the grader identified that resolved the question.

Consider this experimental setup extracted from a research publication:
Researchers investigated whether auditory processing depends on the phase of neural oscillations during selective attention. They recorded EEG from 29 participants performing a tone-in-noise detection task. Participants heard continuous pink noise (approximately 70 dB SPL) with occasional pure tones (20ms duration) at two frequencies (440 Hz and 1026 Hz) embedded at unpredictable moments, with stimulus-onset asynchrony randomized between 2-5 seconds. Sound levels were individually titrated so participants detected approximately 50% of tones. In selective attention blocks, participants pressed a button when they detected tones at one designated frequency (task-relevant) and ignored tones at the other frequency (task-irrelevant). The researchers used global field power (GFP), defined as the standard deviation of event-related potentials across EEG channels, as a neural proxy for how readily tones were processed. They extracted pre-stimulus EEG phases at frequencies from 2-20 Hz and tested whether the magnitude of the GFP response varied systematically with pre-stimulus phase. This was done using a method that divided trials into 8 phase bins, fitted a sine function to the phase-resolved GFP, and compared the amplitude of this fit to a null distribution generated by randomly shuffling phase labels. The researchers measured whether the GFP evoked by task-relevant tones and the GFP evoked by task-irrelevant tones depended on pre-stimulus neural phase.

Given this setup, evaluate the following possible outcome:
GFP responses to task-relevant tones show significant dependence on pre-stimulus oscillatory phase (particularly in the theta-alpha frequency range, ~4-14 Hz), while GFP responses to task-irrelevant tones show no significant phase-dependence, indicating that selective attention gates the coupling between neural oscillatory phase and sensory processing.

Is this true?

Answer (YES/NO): NO